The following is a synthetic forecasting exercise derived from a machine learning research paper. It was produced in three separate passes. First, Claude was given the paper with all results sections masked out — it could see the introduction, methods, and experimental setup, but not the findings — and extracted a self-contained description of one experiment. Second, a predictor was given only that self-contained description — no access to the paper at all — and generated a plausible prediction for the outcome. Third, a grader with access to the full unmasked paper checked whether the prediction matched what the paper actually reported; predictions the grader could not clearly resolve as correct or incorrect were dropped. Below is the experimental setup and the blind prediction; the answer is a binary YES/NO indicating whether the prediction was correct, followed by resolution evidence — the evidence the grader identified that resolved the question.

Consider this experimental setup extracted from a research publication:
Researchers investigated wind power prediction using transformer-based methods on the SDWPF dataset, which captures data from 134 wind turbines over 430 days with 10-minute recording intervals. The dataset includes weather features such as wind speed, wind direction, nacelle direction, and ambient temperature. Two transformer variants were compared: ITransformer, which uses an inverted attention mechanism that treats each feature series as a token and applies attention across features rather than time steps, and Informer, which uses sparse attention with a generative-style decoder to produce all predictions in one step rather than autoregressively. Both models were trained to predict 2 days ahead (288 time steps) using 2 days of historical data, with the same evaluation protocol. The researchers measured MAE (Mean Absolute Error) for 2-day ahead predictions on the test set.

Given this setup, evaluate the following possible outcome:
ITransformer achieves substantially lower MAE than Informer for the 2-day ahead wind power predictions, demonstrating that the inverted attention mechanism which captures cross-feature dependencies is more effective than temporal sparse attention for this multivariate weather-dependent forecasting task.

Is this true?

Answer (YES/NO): NO